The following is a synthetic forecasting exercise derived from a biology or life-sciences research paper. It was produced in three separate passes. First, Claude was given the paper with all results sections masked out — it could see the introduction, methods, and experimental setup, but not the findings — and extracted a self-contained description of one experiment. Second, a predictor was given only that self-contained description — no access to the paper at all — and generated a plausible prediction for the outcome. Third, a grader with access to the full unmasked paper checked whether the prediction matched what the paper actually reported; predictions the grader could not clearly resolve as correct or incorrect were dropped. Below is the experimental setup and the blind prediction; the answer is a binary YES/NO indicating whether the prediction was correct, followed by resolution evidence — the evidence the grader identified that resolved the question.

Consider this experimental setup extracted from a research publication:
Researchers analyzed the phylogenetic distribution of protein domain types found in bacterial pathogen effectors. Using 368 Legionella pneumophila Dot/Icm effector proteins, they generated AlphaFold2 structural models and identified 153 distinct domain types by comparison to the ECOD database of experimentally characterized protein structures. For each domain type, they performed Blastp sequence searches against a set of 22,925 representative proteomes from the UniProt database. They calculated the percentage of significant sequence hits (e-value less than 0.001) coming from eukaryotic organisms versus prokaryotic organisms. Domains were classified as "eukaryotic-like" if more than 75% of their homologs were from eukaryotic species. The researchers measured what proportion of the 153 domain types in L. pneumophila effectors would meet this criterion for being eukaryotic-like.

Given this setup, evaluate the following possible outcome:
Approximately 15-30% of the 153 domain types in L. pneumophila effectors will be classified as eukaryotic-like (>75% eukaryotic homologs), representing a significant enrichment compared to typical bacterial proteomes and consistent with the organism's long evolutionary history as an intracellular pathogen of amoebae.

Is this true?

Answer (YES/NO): YES